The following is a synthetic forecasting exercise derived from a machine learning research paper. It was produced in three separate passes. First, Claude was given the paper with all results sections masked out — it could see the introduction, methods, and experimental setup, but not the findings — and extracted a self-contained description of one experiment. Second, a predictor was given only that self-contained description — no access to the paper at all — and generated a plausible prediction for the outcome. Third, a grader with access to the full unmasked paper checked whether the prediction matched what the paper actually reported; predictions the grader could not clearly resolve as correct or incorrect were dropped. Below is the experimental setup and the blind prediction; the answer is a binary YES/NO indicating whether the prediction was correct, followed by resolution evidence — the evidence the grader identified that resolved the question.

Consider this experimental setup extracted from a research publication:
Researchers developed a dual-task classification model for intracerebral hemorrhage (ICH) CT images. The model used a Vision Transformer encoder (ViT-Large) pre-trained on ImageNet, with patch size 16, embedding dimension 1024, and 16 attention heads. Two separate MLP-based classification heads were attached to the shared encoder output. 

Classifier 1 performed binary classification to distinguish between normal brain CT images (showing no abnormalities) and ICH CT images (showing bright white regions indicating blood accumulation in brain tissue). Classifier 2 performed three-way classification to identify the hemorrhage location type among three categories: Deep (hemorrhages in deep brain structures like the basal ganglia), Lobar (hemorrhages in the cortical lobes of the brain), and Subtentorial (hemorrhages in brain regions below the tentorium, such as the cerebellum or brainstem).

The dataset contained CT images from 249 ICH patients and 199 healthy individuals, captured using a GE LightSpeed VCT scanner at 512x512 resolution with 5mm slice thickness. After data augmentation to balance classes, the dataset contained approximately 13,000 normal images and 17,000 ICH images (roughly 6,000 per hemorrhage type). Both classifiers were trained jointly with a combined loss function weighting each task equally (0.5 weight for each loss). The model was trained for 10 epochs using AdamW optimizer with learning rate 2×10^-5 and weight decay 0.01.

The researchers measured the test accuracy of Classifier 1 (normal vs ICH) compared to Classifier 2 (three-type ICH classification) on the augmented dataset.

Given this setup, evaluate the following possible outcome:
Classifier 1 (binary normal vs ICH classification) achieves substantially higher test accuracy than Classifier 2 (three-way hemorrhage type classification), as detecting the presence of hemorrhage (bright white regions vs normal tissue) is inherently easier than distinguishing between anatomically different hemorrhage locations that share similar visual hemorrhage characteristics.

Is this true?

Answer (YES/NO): NO